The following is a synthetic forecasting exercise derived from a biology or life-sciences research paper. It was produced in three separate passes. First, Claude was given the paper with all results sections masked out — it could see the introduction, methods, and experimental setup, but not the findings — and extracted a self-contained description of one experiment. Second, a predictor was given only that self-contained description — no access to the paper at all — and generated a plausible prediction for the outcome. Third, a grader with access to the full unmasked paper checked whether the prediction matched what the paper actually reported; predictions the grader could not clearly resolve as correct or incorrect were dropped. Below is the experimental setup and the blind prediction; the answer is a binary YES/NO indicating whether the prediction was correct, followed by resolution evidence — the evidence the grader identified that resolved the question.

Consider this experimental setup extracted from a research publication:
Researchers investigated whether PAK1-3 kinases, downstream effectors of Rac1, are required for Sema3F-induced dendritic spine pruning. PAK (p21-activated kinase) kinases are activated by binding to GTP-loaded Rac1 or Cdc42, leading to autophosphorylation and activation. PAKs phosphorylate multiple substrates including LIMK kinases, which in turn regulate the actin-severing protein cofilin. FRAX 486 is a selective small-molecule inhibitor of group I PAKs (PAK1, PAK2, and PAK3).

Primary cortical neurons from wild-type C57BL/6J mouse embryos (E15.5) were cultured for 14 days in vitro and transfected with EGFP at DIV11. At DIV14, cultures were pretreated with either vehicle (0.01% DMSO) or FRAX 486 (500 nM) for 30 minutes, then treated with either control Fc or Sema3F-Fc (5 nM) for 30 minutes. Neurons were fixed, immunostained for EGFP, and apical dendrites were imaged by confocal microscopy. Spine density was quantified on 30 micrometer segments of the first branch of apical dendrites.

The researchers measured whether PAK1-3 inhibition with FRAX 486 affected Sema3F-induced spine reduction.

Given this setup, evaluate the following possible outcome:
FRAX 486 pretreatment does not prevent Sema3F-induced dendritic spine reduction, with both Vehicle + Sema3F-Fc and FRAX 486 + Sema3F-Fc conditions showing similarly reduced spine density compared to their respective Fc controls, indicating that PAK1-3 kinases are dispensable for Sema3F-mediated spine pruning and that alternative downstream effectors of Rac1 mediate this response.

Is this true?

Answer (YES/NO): NO